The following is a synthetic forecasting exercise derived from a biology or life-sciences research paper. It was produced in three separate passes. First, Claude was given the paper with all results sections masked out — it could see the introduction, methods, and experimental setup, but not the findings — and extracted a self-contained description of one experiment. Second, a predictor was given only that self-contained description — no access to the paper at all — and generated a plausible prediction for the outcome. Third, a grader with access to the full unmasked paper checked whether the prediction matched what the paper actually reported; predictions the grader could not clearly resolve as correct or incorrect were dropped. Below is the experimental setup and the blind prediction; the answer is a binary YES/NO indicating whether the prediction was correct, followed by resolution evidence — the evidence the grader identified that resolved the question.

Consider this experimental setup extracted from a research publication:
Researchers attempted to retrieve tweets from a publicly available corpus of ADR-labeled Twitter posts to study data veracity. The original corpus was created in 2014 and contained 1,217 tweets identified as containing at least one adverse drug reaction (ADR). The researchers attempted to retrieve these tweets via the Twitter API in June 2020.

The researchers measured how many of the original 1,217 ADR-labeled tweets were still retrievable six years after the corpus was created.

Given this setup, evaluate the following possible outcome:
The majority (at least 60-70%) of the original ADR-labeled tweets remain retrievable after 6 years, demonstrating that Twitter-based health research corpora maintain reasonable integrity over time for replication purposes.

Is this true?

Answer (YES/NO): NO